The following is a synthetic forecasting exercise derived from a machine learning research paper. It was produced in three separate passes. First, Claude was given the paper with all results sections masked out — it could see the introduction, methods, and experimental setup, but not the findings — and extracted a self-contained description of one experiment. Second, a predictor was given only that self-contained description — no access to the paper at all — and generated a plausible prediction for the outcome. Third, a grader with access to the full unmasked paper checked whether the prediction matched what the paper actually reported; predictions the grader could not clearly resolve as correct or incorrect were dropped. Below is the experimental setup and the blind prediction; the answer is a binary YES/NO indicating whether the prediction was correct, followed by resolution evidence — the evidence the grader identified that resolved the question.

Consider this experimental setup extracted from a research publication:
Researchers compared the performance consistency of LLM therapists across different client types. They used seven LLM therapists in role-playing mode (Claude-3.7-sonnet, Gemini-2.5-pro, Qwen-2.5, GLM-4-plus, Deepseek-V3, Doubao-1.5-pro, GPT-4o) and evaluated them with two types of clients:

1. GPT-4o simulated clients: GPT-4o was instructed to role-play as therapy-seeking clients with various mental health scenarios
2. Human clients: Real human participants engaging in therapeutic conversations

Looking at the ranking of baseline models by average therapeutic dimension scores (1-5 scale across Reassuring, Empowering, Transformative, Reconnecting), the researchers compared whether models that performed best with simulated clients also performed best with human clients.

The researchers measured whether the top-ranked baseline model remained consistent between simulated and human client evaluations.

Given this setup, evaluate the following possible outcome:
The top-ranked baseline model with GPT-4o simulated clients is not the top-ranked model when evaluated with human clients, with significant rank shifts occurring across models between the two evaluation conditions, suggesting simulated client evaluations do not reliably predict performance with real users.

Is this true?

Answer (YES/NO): YES